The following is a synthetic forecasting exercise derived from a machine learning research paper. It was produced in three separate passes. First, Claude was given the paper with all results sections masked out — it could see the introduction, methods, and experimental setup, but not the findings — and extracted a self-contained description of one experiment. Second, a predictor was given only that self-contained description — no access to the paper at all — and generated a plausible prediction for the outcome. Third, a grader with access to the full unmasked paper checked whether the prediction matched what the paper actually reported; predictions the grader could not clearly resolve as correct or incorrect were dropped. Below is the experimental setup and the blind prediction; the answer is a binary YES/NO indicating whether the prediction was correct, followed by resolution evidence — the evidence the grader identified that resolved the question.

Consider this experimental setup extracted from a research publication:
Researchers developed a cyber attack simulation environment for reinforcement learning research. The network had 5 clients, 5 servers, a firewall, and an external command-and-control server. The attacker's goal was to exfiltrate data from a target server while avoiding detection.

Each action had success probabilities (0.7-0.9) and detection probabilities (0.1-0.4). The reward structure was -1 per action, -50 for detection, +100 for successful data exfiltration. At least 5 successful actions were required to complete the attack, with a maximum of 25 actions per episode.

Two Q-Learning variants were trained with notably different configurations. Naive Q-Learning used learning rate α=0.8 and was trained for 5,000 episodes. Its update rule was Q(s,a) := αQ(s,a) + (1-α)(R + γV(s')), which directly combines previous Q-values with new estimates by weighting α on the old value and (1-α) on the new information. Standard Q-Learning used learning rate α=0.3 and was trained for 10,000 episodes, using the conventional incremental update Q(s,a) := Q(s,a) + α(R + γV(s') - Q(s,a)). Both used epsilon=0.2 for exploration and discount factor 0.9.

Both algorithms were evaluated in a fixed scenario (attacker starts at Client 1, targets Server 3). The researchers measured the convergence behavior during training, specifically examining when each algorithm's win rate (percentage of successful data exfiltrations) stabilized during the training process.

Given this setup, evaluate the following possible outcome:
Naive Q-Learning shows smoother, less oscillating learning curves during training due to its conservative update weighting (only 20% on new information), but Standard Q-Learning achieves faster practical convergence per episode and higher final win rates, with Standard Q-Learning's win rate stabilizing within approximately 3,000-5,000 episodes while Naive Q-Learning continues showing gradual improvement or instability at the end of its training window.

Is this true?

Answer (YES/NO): NO